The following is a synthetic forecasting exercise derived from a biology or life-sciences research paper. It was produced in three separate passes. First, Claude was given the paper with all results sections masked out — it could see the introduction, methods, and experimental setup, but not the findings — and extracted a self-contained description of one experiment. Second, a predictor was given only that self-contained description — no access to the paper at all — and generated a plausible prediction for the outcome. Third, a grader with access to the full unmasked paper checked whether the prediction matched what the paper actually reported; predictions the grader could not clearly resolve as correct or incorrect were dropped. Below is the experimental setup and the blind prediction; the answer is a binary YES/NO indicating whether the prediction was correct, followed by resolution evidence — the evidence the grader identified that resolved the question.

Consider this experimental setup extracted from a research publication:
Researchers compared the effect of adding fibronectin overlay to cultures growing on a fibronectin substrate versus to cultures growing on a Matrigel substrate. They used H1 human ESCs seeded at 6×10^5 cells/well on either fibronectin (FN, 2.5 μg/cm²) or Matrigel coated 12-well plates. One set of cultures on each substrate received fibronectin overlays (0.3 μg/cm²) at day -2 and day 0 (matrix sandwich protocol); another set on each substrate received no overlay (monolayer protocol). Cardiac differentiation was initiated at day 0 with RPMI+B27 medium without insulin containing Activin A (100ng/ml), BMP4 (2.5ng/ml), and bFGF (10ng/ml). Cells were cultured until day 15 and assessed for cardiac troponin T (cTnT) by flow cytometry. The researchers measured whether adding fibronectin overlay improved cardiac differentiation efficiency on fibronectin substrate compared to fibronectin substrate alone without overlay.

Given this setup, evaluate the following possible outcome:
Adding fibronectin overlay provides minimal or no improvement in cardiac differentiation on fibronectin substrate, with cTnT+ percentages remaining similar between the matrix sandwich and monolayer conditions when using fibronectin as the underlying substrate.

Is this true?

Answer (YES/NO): YES